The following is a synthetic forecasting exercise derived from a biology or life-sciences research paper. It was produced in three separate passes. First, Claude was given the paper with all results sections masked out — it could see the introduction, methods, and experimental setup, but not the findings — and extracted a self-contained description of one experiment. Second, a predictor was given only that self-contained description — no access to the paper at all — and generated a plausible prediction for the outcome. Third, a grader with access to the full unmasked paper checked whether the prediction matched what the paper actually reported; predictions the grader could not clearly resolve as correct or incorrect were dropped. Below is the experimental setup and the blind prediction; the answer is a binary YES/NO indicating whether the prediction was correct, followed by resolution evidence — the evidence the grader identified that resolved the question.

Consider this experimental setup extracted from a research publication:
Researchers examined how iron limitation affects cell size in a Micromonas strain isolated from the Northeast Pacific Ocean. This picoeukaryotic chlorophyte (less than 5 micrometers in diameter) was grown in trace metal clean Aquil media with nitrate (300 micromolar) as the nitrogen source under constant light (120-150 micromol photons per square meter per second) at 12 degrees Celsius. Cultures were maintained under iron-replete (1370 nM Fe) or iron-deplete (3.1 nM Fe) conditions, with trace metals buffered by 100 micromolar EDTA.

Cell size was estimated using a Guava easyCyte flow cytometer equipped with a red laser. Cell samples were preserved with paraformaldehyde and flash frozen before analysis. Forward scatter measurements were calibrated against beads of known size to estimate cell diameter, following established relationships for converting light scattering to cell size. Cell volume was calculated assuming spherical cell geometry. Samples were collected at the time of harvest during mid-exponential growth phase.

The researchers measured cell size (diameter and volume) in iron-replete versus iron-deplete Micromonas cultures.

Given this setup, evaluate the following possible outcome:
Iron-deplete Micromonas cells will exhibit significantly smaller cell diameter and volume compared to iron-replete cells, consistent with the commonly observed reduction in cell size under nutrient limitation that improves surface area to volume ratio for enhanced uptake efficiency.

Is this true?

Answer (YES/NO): YES